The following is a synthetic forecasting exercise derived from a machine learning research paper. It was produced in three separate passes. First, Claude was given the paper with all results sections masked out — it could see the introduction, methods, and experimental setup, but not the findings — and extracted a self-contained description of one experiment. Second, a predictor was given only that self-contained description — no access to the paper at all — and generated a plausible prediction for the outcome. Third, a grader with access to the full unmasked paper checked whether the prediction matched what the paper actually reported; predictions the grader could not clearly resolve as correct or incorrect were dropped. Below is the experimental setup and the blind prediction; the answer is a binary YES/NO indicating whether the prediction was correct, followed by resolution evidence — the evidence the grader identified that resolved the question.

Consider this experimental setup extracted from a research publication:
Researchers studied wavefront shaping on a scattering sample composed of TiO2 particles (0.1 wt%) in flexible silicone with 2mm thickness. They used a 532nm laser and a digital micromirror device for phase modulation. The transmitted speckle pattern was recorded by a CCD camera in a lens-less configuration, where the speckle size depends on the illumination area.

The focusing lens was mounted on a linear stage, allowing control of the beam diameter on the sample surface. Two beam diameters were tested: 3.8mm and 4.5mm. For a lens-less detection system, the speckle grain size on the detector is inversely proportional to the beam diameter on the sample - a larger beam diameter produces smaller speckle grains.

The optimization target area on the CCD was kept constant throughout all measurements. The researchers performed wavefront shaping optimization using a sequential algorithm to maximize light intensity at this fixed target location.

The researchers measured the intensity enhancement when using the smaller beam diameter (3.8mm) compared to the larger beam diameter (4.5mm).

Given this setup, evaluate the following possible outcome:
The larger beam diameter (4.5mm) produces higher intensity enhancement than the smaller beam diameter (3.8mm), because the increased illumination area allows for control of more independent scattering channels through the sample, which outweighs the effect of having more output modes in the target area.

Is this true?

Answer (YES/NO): NO